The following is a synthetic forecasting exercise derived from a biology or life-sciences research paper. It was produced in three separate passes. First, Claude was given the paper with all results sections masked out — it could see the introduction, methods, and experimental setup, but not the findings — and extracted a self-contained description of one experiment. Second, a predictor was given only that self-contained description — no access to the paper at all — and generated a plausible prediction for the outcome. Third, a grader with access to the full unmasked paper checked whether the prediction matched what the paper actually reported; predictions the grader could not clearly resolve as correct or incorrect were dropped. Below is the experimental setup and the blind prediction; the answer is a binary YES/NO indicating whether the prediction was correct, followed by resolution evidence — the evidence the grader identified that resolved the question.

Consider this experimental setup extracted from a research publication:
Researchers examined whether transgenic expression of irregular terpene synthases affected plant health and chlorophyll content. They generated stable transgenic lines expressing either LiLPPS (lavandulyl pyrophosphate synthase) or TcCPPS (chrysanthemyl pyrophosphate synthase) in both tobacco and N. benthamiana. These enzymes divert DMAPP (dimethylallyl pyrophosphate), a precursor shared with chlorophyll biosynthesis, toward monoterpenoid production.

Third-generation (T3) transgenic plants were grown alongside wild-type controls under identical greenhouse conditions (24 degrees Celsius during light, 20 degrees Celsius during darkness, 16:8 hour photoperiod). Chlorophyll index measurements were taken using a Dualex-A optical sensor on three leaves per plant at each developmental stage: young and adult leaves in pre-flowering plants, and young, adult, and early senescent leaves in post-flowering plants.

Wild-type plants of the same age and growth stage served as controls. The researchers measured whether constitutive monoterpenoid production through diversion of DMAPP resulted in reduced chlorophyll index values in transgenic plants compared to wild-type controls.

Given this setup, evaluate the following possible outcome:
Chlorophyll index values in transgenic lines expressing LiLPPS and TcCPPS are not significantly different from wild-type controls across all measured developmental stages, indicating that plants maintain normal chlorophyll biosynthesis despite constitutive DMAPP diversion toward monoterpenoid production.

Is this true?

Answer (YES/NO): NO